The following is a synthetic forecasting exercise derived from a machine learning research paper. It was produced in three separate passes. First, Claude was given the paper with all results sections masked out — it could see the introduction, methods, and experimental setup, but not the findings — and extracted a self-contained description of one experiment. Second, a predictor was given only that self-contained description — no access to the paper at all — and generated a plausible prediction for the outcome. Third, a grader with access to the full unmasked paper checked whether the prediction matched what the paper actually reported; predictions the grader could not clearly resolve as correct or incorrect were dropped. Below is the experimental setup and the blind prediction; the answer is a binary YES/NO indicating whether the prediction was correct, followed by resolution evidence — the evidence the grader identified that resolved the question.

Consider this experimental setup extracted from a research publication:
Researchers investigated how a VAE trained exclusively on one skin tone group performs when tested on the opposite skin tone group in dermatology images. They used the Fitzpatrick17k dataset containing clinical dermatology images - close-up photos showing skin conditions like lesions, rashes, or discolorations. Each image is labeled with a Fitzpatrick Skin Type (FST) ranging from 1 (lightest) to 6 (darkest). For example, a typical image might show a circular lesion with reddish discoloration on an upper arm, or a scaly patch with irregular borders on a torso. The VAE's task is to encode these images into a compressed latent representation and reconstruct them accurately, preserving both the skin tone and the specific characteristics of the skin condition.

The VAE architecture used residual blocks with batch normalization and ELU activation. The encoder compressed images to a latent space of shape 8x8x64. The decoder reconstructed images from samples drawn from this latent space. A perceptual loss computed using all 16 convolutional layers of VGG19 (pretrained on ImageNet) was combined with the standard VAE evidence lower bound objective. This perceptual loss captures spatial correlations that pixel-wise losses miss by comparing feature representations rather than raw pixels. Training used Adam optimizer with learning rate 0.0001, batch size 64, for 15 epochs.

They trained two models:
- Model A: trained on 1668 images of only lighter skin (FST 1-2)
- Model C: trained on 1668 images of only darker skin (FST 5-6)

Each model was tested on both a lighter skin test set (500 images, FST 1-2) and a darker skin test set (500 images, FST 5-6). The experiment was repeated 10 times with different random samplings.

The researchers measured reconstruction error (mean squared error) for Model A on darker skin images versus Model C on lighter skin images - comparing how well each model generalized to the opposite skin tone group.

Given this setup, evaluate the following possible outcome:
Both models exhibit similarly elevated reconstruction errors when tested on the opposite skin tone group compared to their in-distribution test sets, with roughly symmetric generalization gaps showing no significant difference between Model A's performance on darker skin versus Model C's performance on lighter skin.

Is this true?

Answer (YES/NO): NO